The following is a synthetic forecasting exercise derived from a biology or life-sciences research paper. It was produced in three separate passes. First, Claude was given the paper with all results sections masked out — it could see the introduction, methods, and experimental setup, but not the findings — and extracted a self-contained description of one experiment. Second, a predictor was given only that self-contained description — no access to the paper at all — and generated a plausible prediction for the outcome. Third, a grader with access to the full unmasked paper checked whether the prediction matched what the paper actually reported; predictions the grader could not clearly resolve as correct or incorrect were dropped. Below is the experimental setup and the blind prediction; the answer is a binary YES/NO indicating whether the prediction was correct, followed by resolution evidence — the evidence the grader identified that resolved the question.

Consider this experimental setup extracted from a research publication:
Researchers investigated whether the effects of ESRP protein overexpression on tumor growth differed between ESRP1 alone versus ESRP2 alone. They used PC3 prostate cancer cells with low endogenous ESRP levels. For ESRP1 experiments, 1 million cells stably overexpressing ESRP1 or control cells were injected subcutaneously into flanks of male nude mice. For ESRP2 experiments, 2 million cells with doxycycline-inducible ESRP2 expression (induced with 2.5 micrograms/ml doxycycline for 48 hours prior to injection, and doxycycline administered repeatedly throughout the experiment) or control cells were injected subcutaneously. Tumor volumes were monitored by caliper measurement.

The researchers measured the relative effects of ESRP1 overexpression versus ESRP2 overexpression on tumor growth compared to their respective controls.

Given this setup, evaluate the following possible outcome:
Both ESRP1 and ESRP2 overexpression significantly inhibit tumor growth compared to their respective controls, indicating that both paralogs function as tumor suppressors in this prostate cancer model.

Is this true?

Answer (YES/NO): YES